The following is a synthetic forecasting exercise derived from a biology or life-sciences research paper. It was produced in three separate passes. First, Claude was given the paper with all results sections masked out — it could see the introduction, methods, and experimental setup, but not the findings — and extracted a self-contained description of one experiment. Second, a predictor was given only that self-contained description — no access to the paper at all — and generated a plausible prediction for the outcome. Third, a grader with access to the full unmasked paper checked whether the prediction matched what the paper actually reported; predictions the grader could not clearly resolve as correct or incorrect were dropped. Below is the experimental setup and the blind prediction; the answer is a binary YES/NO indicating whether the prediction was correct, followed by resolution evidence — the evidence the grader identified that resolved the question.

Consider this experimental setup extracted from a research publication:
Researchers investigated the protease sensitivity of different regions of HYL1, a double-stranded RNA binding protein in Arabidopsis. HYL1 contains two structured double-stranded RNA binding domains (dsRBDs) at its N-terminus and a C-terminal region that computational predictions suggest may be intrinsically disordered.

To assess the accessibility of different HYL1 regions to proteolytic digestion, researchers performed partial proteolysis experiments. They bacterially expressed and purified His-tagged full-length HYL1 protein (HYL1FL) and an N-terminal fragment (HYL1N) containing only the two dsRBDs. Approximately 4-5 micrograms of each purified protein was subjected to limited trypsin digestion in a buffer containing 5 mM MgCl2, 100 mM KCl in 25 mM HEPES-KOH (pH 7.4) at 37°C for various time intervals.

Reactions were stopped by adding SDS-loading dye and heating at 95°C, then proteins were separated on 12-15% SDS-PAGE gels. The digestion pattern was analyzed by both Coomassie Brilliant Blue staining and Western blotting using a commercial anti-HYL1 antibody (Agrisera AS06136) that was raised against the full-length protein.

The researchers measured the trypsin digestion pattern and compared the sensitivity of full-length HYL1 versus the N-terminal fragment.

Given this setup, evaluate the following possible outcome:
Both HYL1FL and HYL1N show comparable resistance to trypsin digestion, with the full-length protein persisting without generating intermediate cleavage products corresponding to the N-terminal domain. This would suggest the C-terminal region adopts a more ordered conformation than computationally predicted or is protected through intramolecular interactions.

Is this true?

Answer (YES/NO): NO